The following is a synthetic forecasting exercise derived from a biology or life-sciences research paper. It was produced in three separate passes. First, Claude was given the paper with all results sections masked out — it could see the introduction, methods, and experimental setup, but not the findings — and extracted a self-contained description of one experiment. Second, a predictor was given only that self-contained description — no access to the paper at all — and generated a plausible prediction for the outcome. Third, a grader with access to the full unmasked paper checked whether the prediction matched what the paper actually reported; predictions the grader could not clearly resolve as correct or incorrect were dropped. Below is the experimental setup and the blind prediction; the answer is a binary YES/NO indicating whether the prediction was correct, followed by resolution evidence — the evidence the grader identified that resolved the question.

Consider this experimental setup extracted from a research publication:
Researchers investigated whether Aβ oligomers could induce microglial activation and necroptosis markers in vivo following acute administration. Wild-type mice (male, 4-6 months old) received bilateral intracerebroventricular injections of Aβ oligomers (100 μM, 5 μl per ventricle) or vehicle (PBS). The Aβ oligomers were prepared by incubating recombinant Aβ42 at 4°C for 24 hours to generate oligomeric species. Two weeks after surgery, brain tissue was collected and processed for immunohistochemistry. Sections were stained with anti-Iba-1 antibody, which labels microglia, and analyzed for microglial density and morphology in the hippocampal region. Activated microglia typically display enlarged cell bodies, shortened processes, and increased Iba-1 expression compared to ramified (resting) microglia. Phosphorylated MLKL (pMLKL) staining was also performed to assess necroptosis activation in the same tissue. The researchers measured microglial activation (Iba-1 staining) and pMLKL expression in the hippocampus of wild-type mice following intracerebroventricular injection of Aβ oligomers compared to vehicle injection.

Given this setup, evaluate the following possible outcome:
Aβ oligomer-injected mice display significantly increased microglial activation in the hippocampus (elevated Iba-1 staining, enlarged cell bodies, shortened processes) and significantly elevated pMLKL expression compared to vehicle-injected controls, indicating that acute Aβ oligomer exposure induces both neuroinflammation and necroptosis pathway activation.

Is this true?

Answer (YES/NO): YES